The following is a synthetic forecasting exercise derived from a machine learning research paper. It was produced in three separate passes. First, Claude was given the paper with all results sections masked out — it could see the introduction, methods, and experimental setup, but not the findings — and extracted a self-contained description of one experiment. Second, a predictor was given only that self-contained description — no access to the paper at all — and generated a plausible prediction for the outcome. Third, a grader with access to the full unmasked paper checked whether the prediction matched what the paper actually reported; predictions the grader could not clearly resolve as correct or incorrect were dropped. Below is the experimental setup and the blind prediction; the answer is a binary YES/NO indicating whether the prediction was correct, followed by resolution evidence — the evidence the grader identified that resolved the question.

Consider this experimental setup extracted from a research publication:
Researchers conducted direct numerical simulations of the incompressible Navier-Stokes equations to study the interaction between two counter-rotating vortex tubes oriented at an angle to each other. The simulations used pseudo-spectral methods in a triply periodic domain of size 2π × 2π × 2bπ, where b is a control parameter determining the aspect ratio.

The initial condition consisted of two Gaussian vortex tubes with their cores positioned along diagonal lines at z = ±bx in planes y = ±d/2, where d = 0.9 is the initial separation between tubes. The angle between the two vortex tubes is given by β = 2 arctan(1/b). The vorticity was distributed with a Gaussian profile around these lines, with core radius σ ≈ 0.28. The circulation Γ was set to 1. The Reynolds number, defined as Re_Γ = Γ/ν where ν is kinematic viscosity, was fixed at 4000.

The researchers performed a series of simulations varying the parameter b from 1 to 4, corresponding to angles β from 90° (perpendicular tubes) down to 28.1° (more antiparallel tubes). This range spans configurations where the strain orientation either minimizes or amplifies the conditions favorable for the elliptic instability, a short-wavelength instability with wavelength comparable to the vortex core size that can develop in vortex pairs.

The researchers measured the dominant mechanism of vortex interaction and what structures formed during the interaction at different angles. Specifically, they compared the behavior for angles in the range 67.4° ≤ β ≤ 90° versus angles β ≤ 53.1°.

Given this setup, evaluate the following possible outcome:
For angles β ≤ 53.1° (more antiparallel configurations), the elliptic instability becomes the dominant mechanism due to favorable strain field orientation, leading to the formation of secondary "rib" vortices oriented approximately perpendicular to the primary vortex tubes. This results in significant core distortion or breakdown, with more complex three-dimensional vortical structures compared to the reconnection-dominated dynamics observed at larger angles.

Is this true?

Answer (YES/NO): YES